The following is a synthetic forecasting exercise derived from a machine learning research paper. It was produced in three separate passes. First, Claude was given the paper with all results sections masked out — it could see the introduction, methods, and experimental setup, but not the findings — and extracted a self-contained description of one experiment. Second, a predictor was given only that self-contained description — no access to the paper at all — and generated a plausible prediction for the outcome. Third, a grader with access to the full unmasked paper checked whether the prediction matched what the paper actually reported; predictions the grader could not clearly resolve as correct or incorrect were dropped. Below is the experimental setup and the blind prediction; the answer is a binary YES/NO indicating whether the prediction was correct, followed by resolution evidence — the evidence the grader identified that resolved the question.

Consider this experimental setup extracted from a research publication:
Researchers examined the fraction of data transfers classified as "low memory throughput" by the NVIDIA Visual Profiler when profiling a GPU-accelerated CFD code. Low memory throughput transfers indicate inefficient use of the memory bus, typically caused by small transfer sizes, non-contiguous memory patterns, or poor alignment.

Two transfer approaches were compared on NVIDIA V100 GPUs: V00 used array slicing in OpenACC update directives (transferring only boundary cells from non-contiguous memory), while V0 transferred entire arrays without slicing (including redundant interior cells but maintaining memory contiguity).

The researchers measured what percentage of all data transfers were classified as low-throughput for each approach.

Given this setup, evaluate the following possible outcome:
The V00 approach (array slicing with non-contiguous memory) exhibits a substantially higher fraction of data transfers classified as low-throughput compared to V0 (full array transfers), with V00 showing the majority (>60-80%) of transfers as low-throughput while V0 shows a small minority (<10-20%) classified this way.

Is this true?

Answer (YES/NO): YES